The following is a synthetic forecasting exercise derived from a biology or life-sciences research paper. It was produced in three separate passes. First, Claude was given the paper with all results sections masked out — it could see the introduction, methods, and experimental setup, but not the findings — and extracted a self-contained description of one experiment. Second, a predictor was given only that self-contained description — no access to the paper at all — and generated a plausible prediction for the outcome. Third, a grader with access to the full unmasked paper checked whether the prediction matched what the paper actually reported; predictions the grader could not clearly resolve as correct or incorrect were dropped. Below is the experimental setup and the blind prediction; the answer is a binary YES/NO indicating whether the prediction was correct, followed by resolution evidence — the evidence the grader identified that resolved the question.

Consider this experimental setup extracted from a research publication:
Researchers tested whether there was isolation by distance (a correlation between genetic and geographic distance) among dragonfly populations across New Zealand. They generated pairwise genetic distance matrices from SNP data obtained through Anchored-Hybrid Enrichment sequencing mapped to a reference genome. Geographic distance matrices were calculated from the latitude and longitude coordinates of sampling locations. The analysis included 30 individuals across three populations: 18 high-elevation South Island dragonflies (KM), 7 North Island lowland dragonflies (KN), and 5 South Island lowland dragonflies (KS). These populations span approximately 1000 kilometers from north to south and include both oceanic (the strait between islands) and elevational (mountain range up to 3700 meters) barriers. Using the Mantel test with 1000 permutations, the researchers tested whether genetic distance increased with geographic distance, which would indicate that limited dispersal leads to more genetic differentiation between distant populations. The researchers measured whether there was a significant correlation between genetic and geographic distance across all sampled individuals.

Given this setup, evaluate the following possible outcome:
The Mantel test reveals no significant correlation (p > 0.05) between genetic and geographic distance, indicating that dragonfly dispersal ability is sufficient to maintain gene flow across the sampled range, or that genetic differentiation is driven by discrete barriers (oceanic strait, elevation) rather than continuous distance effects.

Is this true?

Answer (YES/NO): YES